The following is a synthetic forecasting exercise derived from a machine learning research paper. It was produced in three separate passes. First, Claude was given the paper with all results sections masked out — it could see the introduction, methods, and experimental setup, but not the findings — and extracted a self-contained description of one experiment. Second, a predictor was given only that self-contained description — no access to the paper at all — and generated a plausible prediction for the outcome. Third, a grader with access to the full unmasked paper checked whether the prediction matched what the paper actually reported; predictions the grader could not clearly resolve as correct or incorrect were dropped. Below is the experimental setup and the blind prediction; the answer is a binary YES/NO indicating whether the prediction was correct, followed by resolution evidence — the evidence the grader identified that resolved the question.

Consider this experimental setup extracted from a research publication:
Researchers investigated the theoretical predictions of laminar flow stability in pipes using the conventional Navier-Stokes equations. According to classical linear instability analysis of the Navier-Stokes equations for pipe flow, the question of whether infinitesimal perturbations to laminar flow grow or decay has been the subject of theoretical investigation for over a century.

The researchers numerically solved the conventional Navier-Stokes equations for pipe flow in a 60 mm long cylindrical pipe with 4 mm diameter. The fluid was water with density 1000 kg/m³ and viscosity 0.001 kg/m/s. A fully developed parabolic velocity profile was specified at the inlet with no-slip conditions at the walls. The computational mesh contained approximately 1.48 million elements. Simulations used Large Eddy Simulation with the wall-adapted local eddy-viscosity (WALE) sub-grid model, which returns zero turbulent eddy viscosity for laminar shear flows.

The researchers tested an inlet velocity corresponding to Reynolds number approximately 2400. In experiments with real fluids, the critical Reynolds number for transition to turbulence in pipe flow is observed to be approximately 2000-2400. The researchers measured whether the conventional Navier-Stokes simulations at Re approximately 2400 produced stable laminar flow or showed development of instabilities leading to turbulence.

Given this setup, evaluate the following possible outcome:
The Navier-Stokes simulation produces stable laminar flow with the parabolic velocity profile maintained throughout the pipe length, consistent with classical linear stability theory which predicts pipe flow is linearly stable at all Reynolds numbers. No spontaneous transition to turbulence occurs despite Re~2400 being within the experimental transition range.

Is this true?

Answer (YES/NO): YES